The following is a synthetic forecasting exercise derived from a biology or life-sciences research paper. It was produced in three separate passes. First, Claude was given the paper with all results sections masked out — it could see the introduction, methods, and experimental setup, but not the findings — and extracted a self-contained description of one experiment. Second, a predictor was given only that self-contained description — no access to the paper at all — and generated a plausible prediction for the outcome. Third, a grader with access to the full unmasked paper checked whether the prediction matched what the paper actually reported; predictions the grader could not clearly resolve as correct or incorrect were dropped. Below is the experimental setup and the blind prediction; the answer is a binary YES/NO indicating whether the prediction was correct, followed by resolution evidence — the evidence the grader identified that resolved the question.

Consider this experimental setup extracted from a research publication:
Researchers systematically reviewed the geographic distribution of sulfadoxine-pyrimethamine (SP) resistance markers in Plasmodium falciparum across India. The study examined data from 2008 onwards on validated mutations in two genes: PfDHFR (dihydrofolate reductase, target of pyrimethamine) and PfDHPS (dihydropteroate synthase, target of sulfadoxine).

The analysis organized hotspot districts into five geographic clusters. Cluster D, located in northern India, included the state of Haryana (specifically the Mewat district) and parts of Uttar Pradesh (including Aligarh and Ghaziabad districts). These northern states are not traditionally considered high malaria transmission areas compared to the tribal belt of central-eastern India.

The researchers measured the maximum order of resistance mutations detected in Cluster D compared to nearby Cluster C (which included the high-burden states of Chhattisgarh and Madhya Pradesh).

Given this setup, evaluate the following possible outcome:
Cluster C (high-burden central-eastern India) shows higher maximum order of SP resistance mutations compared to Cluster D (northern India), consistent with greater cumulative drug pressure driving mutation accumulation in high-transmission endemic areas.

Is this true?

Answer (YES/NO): NO